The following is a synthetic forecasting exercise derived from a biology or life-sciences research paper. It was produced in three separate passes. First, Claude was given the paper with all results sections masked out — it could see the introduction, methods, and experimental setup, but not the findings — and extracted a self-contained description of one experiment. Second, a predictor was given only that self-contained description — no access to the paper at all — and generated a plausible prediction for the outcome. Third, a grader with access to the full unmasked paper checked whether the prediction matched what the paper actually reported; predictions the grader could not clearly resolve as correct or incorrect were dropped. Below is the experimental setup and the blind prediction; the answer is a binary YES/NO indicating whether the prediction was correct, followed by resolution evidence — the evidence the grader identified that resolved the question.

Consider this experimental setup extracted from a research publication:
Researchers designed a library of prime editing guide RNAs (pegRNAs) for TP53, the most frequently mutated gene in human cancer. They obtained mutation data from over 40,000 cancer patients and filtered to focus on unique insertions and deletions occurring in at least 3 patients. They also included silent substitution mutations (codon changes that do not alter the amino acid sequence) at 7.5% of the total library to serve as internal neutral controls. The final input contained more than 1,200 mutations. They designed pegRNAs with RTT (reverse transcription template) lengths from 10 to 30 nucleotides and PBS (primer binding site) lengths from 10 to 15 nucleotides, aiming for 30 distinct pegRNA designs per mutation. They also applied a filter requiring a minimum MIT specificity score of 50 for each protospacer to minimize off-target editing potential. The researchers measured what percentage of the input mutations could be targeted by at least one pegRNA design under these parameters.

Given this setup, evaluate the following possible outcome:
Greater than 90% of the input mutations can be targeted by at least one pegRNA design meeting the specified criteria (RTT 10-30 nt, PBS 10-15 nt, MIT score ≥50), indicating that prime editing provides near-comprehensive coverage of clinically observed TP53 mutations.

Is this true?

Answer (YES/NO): YES